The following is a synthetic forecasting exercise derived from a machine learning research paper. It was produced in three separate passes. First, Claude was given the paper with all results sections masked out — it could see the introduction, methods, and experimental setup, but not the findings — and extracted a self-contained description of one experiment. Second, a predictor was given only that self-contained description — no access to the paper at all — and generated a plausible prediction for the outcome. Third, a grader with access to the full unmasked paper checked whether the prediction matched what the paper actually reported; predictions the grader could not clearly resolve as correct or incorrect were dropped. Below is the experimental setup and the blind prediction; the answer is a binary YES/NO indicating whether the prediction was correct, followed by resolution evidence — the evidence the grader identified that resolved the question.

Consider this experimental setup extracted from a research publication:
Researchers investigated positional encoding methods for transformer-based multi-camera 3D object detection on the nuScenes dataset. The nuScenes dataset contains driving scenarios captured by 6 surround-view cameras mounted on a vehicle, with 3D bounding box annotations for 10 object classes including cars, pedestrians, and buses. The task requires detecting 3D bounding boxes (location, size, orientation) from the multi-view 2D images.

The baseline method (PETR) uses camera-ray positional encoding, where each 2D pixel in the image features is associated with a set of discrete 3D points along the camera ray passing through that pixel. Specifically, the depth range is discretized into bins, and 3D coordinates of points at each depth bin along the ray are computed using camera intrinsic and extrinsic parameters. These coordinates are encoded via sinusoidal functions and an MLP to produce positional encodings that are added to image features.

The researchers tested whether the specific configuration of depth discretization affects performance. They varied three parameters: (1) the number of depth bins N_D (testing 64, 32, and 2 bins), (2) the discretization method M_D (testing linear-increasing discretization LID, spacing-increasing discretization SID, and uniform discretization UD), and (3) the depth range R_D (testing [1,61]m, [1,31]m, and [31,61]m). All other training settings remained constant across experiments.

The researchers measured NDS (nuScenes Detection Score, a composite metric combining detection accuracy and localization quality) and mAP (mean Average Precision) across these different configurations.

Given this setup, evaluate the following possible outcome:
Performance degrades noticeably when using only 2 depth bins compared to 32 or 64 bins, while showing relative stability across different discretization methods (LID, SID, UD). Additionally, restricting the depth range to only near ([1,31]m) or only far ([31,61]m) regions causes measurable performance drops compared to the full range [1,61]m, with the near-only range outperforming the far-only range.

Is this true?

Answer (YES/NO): NO